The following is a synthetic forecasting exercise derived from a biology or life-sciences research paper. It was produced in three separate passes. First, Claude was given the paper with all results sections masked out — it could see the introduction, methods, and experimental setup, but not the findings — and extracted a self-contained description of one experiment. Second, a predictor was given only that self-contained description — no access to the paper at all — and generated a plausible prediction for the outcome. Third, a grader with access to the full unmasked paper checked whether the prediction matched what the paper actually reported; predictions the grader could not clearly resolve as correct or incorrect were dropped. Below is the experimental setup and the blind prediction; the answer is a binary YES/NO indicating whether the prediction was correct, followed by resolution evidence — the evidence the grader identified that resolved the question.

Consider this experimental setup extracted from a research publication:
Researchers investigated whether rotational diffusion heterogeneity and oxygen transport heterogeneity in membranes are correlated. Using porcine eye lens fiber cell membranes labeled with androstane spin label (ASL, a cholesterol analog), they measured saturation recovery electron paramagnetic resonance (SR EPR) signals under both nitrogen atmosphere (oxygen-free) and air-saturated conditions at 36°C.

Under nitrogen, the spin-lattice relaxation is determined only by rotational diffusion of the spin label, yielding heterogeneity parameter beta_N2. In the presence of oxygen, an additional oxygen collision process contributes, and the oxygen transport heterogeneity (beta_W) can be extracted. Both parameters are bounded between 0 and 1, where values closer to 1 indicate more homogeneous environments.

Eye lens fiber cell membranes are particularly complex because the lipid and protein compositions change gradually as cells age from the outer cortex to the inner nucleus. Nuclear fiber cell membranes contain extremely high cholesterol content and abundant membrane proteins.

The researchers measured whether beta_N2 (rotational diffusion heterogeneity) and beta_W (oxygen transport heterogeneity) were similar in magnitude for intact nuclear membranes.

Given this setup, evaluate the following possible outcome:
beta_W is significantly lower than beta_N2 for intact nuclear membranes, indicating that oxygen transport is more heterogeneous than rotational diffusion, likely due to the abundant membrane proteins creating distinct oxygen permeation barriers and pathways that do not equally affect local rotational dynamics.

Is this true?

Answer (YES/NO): YES